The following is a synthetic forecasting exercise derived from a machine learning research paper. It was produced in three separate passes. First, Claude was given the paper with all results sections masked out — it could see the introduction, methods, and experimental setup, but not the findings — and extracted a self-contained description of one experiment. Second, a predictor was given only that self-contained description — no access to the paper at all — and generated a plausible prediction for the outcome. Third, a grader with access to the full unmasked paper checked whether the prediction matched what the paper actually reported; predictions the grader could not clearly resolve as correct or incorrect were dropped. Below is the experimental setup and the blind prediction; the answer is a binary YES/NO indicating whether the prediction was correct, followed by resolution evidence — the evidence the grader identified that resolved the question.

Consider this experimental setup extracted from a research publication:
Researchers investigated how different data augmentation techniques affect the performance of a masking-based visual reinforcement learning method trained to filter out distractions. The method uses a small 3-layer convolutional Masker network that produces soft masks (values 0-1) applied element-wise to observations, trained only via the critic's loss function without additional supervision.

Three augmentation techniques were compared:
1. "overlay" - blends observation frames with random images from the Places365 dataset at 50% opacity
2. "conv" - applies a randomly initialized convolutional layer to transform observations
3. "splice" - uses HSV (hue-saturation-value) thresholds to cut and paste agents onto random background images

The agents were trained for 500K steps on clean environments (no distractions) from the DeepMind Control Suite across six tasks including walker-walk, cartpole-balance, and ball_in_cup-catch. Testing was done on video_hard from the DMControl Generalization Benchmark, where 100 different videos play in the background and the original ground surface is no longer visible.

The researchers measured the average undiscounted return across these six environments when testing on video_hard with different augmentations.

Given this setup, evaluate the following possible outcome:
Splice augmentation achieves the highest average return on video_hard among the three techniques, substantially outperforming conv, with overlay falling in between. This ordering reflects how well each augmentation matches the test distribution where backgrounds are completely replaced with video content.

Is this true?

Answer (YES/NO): YES